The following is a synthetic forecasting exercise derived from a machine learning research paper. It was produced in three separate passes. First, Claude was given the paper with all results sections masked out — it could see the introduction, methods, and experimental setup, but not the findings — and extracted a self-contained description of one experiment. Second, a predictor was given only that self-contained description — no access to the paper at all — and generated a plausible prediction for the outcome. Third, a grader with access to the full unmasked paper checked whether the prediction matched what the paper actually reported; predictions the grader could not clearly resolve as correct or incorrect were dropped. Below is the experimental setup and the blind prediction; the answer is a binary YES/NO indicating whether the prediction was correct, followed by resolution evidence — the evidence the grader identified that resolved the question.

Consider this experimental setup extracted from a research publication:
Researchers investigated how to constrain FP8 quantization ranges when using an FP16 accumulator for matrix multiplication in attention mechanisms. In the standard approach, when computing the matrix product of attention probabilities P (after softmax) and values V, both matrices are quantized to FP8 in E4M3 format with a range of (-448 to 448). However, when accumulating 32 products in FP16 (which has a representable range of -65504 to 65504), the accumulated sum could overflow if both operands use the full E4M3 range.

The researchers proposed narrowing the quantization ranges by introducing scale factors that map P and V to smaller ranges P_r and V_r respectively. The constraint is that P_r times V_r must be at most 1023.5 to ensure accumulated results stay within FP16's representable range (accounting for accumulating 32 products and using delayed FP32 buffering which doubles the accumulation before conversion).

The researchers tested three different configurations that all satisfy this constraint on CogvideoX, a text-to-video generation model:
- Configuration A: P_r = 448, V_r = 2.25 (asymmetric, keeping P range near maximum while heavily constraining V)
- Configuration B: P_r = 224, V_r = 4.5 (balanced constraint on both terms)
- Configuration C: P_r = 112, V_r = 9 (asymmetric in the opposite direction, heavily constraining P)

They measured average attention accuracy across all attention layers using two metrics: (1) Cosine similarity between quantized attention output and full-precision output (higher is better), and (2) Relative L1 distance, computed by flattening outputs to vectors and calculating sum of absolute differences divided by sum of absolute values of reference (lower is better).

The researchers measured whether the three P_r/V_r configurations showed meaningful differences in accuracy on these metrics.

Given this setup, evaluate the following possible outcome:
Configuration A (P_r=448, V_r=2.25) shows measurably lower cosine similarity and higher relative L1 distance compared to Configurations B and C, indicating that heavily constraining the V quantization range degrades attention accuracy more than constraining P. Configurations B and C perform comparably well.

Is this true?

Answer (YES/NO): NO